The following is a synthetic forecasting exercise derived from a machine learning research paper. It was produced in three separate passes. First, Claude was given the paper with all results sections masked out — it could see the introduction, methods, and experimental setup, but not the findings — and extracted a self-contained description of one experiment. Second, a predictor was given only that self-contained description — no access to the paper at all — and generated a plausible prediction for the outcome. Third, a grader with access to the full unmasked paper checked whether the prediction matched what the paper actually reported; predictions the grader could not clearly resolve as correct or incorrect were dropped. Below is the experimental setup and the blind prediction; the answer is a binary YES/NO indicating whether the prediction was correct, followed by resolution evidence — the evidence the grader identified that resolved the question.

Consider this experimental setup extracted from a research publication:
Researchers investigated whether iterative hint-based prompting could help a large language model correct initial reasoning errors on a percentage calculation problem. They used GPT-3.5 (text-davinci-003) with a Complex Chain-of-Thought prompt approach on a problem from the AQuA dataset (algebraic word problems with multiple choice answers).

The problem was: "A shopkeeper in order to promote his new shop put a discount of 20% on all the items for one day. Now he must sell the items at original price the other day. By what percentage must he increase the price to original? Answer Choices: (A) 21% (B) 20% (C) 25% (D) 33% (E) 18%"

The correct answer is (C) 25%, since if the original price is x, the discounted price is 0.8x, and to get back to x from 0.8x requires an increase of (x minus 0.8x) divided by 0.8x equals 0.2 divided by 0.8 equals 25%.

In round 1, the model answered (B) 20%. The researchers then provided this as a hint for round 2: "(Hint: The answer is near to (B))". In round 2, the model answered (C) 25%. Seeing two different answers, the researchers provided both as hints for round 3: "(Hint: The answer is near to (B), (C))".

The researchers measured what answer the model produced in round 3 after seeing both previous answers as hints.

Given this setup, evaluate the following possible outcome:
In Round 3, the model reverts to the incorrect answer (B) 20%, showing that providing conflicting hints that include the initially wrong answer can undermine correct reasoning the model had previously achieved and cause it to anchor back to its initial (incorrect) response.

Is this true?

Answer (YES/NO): NO